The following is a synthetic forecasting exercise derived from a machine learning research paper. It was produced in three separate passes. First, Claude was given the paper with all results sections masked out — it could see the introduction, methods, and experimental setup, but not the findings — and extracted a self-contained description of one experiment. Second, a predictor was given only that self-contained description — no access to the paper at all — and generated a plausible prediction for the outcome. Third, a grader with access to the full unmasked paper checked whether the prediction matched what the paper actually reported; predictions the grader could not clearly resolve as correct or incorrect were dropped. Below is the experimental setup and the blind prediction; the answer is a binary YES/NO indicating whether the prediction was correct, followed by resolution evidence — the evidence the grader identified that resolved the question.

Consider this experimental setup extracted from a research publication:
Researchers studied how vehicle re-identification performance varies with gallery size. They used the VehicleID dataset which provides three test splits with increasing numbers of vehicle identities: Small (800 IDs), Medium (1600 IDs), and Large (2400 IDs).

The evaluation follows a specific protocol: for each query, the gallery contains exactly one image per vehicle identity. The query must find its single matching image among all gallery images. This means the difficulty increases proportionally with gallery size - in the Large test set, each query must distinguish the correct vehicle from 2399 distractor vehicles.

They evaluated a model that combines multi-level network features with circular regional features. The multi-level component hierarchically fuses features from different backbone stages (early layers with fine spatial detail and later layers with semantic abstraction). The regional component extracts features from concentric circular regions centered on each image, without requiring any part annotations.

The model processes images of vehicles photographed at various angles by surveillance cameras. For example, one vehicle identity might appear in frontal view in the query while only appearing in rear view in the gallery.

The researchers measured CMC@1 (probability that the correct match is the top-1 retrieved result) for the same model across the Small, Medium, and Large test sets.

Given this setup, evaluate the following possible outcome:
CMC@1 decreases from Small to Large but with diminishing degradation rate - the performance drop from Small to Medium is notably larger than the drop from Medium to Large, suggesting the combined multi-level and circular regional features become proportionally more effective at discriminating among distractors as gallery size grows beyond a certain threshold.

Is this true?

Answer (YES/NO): YES